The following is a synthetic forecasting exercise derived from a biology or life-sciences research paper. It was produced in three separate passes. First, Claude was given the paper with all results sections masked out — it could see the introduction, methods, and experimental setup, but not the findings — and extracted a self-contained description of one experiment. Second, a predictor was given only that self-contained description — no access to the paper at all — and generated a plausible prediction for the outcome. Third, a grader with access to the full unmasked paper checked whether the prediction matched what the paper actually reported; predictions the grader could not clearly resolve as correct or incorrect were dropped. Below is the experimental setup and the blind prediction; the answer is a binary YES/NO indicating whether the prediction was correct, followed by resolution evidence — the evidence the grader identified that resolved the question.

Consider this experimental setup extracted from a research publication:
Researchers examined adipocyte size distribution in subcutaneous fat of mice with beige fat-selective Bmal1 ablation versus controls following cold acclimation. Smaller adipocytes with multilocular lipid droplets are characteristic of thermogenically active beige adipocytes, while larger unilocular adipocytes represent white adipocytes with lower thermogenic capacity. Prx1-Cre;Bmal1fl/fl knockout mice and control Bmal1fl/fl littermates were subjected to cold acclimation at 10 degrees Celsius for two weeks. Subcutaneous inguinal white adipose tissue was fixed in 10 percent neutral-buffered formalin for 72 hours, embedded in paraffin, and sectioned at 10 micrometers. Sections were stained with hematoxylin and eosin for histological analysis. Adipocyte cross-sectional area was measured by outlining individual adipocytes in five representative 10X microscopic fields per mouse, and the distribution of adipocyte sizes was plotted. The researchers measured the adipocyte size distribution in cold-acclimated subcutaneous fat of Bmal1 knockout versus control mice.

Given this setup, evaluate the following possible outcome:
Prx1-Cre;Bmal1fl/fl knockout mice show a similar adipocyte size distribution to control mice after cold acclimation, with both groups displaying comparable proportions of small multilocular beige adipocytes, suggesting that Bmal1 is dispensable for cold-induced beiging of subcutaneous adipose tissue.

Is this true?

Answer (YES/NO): NO